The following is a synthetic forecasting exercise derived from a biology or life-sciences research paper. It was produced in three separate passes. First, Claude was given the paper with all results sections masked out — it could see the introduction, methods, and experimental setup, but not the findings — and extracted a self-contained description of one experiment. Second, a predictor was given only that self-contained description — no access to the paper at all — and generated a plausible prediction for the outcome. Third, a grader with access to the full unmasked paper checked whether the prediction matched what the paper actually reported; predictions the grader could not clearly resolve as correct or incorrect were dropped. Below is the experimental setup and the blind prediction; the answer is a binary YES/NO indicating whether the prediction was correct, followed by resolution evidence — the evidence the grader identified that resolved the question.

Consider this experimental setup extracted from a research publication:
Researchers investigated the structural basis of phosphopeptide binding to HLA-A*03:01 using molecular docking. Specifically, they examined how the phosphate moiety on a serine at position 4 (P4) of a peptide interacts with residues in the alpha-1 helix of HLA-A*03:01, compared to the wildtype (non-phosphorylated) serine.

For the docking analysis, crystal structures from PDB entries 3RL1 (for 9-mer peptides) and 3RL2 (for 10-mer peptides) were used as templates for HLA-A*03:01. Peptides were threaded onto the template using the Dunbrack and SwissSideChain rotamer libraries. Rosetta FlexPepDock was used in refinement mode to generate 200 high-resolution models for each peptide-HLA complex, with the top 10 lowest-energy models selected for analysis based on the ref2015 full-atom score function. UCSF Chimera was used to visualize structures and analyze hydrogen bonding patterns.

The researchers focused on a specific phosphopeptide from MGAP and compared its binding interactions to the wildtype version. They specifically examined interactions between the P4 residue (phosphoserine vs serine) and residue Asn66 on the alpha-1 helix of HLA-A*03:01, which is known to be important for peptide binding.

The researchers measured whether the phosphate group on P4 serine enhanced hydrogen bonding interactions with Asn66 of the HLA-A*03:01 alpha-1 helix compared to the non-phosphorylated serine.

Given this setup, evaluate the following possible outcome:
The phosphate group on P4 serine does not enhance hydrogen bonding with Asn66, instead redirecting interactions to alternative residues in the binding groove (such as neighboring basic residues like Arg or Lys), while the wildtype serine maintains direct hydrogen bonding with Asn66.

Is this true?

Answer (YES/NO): NO